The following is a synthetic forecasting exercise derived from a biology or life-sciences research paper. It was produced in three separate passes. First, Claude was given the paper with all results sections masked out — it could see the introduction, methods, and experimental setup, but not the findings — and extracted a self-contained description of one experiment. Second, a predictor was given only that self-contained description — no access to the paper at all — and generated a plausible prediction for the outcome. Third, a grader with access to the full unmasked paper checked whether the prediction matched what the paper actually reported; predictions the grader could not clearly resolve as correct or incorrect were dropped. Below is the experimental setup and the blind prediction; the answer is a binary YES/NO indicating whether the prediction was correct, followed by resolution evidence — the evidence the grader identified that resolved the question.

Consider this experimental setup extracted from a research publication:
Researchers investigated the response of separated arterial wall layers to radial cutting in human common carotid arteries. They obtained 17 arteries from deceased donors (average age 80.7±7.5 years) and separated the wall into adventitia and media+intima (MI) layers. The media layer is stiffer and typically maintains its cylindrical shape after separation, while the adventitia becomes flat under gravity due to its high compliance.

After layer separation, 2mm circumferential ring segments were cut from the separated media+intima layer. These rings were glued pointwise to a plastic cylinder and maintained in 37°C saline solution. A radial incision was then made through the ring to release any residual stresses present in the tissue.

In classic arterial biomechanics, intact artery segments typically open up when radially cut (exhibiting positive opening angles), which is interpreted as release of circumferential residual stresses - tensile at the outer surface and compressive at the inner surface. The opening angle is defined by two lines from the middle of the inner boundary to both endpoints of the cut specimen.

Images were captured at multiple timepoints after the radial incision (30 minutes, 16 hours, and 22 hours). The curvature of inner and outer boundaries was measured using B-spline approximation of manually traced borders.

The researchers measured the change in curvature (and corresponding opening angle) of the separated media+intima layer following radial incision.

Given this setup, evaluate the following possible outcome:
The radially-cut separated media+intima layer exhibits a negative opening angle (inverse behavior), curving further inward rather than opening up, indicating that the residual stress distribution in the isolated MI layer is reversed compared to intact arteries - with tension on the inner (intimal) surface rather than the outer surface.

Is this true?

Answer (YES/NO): NO